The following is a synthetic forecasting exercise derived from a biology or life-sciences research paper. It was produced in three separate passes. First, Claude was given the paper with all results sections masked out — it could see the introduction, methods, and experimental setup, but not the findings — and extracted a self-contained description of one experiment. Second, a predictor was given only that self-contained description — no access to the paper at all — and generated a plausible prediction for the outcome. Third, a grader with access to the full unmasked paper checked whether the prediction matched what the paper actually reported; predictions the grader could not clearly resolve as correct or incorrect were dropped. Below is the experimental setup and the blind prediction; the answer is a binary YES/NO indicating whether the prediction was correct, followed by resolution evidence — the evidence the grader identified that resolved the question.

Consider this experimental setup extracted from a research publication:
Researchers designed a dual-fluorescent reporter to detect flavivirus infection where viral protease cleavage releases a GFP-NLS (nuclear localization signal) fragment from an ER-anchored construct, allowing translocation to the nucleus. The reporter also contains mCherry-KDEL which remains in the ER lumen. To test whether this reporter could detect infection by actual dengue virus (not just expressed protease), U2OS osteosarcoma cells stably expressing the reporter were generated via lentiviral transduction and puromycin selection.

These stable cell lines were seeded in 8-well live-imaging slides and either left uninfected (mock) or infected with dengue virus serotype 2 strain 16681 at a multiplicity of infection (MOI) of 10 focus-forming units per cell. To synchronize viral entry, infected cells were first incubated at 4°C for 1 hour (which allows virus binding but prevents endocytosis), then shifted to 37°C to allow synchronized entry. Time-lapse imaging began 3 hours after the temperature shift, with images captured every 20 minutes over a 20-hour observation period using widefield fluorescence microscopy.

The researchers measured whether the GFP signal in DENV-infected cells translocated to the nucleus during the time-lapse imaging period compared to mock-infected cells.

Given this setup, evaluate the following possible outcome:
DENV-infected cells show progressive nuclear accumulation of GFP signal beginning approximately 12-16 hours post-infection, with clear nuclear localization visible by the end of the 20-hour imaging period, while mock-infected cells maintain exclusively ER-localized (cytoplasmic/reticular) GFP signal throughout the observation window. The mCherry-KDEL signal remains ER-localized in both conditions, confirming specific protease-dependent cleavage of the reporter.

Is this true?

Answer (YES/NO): NO